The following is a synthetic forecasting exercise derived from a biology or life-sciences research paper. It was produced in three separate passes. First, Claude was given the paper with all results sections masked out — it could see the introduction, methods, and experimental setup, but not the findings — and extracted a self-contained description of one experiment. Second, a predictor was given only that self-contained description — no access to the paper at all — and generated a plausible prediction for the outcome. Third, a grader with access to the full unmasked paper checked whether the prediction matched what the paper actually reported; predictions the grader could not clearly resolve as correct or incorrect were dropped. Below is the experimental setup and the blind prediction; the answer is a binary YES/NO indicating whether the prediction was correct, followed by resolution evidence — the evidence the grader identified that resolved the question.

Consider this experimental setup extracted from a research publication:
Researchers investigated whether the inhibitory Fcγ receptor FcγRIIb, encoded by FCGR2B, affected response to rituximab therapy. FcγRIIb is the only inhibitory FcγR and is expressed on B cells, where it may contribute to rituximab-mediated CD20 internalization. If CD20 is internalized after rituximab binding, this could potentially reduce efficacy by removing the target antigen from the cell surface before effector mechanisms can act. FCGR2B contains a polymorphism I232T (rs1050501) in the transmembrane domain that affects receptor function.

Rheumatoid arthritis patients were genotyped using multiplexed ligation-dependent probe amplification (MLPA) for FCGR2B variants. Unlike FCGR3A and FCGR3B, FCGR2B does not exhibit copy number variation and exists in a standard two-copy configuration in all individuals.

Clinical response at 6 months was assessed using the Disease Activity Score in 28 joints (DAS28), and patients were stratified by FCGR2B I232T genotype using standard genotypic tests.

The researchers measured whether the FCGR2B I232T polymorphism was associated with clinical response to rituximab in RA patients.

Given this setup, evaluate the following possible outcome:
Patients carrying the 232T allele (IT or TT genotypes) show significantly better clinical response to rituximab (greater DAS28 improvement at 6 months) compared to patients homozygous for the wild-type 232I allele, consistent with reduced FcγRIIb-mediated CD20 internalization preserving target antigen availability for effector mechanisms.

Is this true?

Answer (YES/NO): NO